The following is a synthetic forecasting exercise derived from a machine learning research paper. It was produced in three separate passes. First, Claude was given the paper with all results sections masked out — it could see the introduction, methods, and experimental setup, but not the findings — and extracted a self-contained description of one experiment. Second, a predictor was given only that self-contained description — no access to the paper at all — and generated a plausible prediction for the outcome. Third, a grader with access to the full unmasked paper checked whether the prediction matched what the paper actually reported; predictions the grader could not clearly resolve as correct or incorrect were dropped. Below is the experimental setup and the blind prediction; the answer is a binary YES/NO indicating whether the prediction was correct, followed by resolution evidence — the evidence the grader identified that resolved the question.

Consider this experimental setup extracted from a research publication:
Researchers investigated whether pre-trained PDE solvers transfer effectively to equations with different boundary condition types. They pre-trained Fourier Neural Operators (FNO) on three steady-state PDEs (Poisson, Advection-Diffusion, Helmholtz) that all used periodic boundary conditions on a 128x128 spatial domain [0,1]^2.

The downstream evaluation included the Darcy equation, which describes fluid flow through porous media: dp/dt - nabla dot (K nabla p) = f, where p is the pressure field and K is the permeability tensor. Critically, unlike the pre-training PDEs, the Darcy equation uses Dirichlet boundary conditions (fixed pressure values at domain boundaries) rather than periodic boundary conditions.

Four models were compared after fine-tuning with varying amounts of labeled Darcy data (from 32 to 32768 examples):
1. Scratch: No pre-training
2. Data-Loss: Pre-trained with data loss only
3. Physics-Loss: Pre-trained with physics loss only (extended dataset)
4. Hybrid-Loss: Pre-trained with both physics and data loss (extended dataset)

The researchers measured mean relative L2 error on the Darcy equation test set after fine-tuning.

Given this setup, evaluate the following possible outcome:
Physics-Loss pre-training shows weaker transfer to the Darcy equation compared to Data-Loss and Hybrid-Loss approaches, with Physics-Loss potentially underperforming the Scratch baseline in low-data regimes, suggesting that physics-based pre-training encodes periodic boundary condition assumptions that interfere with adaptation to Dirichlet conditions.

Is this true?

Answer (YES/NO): NO